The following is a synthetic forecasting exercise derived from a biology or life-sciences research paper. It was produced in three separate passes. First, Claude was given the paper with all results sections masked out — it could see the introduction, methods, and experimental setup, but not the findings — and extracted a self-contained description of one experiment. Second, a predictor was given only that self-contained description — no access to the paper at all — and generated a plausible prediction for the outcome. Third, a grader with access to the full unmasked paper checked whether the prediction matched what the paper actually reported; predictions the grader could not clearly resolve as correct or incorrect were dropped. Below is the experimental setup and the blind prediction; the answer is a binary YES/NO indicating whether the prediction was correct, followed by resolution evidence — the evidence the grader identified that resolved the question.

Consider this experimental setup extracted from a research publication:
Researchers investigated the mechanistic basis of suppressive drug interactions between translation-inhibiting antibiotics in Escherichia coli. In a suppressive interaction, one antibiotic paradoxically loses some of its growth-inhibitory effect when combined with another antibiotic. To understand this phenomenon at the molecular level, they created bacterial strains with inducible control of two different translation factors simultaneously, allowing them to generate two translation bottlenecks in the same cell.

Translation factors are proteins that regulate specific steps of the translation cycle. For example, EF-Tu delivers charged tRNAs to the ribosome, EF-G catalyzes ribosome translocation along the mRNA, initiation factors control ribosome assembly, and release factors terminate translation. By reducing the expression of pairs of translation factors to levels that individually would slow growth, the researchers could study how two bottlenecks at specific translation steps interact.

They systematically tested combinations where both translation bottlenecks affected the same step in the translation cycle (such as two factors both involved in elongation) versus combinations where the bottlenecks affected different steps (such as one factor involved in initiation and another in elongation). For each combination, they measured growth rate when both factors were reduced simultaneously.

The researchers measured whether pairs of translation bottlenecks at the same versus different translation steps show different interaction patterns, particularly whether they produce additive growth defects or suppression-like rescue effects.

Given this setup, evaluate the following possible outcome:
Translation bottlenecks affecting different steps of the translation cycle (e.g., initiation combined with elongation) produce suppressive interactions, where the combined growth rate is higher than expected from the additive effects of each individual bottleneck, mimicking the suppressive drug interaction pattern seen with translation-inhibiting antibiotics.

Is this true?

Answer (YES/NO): YES